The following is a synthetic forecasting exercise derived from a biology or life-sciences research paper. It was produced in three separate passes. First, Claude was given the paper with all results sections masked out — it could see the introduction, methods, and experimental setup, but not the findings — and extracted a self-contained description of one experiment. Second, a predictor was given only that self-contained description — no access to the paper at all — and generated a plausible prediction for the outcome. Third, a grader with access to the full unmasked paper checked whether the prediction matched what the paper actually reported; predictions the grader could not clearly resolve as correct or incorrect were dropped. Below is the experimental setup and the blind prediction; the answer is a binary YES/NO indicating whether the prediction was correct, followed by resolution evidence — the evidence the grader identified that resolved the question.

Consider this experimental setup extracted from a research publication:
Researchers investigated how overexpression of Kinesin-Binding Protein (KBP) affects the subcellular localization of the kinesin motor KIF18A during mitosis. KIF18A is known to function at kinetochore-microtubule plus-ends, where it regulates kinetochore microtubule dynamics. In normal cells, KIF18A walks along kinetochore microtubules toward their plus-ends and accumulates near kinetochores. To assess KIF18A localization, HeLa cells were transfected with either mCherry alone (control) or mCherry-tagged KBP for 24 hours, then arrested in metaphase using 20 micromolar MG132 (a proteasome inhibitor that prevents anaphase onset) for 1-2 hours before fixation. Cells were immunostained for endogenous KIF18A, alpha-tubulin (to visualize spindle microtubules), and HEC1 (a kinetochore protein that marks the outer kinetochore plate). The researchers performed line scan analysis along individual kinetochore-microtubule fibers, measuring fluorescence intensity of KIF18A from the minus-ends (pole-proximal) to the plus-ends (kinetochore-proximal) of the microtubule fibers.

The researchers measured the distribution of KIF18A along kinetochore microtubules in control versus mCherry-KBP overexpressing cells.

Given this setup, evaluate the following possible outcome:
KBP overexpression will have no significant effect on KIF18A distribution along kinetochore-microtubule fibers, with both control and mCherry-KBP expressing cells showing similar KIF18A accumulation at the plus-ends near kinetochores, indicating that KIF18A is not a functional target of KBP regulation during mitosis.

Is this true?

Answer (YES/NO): NO